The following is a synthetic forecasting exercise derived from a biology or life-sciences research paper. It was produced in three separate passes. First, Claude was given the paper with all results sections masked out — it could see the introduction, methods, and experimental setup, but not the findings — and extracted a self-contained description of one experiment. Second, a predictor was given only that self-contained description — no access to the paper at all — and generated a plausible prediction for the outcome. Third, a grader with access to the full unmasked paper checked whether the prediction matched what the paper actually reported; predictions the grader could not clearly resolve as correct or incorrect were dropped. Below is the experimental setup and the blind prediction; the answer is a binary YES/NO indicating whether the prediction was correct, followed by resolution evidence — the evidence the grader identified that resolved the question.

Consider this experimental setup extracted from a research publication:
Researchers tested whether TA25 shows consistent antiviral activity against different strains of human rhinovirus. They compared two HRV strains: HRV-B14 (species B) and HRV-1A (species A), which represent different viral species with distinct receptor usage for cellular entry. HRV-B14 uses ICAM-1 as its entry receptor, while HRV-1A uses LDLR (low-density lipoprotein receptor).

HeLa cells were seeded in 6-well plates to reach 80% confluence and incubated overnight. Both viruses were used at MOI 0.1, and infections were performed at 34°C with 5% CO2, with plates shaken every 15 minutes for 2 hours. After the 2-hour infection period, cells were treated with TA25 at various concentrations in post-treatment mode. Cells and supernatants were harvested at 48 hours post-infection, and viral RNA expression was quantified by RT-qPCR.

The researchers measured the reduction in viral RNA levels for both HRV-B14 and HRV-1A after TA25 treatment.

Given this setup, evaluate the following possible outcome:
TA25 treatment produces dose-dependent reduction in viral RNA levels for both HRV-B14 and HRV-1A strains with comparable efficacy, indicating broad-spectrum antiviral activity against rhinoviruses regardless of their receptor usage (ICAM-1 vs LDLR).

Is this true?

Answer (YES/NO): YES